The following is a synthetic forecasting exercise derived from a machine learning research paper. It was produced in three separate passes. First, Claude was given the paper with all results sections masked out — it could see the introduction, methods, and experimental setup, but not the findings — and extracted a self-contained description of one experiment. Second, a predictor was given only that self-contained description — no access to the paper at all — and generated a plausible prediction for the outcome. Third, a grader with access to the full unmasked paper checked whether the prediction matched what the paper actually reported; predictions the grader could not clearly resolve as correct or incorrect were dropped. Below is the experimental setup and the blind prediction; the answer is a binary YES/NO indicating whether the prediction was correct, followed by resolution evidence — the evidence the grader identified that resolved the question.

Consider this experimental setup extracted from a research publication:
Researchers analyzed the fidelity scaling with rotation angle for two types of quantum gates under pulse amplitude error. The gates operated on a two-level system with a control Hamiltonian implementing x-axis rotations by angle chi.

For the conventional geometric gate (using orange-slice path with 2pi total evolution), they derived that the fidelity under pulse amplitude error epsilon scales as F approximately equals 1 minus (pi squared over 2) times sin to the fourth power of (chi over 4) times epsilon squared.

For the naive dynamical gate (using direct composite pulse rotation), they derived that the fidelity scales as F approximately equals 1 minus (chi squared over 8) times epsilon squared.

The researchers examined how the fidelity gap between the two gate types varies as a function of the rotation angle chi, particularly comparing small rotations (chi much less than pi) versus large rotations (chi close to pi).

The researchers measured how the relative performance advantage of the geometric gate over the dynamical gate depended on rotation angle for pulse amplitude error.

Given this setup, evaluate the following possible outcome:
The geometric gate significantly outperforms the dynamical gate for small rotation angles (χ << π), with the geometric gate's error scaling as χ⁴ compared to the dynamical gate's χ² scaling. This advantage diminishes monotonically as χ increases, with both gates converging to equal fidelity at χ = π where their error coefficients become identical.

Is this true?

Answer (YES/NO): YES